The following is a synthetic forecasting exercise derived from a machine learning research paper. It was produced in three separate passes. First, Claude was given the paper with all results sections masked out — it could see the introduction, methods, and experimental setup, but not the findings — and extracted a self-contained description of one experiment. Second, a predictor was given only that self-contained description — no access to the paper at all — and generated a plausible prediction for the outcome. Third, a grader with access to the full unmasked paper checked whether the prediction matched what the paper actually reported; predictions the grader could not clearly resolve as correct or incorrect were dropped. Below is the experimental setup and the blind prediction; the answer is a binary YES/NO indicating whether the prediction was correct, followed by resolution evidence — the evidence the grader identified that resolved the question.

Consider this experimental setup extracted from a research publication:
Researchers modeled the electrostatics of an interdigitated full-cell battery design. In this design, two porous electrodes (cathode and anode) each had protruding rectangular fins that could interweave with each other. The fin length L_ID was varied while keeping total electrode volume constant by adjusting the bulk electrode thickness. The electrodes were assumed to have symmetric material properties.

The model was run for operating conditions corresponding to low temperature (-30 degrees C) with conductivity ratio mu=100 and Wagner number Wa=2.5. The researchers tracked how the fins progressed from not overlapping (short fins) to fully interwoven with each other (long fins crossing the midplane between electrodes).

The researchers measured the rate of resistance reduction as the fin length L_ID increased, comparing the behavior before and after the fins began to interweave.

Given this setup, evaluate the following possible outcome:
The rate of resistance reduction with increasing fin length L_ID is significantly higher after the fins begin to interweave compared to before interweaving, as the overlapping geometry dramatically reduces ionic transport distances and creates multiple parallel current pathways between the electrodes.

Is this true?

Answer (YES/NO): NO